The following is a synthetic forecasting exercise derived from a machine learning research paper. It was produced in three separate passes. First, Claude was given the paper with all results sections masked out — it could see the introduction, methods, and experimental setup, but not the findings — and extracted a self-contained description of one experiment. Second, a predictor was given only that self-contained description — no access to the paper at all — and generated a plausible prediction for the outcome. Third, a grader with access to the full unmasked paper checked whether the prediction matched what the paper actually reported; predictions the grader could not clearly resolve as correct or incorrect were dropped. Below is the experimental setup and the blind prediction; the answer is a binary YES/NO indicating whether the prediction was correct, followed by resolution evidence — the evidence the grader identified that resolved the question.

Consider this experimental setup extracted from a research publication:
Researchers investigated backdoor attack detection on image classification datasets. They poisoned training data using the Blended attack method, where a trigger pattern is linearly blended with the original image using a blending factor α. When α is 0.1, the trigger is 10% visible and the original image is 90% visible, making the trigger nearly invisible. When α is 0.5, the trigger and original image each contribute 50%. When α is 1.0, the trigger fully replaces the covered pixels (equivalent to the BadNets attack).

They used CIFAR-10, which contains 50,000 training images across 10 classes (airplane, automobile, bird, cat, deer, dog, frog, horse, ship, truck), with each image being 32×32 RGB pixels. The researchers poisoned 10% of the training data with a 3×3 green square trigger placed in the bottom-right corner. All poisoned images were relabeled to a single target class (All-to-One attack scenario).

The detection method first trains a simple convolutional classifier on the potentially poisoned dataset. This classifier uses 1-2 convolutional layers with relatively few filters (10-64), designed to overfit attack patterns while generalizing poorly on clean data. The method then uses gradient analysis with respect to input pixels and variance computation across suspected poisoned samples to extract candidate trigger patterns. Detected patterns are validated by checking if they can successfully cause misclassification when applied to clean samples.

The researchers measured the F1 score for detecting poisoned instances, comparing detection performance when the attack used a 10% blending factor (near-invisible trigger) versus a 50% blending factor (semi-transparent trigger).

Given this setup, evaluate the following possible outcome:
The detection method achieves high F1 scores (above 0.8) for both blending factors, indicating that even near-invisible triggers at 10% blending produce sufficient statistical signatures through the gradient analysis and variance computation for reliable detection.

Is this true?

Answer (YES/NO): YES